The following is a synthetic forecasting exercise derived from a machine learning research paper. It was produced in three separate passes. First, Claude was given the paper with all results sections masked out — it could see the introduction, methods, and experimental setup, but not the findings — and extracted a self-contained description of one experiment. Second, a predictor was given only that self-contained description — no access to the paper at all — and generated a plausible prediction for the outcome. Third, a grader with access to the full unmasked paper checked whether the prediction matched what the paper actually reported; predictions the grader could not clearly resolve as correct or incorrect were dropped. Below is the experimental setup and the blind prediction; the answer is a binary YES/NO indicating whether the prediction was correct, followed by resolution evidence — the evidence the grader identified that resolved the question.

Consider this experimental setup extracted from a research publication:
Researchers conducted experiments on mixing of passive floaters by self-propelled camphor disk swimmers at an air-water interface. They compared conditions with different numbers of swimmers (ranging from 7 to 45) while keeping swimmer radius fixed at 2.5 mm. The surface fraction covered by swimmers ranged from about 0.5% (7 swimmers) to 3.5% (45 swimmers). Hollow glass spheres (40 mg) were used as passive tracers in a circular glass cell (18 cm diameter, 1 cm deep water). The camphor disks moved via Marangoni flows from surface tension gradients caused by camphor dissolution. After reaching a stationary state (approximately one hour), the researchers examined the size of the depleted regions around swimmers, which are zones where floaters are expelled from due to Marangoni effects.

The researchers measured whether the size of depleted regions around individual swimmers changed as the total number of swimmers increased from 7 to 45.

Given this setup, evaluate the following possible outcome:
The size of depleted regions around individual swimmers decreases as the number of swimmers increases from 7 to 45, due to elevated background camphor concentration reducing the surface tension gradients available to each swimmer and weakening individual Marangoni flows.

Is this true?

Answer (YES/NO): YES